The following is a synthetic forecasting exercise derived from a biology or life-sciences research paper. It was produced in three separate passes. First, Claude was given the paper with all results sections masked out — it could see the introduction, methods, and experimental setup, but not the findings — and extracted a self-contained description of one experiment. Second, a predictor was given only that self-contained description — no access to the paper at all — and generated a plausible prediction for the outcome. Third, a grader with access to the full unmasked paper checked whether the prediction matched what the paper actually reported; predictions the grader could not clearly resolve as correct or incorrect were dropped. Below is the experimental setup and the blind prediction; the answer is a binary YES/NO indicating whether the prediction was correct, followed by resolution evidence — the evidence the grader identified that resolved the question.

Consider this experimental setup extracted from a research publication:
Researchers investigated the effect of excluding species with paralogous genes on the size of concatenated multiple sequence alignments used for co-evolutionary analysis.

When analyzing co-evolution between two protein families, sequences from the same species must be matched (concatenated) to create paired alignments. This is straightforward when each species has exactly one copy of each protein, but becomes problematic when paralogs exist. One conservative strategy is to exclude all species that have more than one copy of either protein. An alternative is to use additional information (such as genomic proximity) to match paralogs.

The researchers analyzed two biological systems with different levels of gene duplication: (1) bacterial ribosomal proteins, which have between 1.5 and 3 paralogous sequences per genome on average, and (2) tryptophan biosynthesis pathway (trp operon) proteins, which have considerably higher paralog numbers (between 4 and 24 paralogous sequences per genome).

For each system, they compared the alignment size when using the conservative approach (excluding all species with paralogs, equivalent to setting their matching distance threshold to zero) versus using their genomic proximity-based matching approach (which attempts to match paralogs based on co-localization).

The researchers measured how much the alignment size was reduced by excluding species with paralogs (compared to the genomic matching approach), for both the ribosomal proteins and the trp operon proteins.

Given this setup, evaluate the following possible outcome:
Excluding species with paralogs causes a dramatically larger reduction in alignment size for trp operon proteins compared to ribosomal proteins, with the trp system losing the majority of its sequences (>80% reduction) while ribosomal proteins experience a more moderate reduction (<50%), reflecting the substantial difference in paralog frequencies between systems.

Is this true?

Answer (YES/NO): YES